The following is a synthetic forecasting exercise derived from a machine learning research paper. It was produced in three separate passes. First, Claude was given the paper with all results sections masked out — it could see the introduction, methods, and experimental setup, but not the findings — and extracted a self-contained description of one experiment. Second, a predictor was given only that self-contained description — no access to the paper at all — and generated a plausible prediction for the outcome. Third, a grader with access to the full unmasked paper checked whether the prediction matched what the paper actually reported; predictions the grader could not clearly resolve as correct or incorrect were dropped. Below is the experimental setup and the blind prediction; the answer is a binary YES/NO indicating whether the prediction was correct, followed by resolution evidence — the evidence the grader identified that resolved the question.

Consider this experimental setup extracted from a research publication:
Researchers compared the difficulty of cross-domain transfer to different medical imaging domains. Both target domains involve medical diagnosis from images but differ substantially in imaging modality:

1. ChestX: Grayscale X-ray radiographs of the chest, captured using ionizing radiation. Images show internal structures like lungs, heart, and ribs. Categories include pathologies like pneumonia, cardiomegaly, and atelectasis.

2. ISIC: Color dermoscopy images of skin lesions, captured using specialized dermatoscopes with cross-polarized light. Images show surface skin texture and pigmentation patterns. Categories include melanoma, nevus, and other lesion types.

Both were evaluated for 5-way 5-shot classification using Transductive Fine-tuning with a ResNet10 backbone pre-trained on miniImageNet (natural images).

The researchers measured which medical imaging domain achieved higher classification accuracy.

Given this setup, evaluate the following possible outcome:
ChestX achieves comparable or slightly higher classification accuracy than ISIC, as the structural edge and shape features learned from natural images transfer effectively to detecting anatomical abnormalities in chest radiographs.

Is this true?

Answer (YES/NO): NO